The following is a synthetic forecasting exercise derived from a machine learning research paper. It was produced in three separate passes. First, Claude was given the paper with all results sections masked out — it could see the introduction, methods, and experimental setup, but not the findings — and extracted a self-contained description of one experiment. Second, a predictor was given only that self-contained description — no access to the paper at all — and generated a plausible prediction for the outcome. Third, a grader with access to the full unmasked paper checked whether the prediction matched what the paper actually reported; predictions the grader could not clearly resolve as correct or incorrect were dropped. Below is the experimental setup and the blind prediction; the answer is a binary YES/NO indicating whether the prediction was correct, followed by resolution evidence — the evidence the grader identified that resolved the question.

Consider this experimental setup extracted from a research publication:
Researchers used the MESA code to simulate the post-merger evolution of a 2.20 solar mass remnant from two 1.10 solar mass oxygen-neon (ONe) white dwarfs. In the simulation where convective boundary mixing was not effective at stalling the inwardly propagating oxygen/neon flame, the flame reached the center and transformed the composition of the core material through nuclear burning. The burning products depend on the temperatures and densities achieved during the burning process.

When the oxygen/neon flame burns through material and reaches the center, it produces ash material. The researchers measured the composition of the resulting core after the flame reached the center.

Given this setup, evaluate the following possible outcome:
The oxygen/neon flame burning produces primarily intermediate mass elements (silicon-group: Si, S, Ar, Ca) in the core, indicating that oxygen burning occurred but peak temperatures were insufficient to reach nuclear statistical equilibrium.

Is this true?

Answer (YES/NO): YES